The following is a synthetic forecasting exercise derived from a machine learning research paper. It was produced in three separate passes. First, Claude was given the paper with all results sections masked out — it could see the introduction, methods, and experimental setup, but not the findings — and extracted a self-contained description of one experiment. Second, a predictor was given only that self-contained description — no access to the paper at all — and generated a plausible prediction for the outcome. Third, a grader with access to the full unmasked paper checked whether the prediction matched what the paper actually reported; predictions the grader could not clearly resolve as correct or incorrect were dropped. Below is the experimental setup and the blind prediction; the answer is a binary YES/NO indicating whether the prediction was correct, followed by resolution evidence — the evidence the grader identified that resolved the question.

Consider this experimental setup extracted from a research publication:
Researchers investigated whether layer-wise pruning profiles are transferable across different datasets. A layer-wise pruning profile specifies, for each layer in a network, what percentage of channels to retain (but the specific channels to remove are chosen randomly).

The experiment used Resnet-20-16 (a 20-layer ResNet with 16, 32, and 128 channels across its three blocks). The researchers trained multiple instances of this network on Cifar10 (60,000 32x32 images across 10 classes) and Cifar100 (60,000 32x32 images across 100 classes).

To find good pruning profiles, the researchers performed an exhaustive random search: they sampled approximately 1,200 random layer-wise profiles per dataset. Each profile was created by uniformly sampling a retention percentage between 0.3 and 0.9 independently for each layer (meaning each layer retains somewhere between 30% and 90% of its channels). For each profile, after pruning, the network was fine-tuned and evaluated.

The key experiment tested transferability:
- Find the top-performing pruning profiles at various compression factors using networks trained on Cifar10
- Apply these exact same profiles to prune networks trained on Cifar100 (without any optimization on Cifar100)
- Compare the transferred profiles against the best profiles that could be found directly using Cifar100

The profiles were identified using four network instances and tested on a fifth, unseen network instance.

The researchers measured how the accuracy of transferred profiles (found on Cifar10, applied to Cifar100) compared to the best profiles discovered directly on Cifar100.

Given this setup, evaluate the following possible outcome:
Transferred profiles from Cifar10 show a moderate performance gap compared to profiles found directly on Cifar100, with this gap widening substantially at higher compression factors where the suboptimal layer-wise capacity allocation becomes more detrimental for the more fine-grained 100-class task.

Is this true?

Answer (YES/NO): NO